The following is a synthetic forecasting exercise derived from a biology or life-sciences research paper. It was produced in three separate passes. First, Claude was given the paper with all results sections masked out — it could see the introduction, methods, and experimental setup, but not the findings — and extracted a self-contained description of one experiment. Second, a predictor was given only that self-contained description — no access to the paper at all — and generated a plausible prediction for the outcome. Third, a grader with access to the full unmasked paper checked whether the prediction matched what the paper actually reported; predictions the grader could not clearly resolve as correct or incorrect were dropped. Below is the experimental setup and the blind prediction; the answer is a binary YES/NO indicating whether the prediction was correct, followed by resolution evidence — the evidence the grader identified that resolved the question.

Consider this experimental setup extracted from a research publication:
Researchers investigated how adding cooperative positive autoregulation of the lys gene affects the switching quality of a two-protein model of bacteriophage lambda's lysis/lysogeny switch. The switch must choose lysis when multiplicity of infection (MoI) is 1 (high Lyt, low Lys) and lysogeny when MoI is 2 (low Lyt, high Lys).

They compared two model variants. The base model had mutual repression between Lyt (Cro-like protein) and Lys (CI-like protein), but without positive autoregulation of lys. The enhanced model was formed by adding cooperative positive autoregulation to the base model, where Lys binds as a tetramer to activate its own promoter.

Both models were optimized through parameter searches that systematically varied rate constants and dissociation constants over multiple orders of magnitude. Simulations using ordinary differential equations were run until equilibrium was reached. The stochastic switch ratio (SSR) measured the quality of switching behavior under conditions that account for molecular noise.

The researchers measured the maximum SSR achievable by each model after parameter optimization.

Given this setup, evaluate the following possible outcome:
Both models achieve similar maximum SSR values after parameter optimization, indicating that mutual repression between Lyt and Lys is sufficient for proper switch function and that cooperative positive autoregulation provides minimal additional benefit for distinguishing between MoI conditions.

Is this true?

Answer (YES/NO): NO